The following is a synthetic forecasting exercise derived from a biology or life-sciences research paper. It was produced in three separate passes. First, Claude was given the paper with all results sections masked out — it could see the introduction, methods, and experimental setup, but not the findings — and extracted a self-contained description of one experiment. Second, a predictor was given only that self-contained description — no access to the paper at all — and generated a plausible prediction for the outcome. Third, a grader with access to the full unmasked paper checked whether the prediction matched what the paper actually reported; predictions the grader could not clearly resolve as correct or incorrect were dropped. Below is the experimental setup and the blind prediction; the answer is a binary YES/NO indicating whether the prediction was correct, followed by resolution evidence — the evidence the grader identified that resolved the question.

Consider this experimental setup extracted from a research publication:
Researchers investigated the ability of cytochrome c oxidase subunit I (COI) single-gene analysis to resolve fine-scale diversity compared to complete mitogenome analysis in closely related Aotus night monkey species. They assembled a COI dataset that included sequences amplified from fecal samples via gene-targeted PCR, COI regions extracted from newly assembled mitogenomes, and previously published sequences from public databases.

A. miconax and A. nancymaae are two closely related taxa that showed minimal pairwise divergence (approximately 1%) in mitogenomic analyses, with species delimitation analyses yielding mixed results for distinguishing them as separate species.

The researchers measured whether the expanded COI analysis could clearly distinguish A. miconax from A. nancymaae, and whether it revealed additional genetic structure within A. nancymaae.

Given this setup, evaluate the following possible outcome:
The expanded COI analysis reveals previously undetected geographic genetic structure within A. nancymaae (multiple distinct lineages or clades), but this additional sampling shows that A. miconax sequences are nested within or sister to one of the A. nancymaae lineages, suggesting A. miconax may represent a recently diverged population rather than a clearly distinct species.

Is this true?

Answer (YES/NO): NO